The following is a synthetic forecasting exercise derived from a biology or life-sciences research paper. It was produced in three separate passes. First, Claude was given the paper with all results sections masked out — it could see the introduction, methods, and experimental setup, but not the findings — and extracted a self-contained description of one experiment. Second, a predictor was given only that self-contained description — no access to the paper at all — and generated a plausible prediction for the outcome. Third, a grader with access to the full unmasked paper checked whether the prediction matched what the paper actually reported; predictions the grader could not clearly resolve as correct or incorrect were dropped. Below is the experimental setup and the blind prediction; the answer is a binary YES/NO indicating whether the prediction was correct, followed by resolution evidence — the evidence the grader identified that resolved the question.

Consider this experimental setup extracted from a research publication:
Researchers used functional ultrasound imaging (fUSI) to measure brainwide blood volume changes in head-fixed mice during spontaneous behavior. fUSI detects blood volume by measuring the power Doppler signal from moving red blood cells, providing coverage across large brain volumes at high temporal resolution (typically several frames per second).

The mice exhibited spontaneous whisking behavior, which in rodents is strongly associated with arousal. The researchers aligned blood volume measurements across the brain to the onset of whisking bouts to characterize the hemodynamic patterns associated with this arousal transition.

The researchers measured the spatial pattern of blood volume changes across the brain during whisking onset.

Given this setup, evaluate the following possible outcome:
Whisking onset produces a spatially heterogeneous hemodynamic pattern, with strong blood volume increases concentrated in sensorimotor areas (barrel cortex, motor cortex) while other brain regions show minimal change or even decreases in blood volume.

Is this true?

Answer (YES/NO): NO